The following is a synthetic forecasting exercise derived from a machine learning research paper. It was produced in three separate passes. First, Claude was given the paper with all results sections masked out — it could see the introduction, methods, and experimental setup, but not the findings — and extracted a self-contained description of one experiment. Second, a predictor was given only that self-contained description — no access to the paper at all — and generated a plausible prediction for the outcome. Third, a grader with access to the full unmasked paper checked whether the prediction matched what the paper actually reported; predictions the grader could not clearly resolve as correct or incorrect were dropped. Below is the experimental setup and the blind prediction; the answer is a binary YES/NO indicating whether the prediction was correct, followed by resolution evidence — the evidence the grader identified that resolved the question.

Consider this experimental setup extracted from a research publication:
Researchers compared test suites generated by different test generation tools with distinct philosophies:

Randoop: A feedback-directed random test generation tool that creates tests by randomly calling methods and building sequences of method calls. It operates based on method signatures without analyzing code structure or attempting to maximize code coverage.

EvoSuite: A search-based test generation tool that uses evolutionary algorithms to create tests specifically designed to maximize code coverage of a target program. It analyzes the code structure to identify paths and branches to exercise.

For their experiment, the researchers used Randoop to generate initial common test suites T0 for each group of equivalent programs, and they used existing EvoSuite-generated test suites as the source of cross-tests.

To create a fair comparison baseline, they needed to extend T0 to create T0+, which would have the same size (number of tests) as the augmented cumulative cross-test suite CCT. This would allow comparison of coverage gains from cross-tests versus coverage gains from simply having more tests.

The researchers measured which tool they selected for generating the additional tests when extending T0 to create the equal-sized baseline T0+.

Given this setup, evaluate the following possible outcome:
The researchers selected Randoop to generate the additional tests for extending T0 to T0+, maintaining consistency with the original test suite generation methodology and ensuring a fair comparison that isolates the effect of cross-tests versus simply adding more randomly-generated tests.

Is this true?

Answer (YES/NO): YES